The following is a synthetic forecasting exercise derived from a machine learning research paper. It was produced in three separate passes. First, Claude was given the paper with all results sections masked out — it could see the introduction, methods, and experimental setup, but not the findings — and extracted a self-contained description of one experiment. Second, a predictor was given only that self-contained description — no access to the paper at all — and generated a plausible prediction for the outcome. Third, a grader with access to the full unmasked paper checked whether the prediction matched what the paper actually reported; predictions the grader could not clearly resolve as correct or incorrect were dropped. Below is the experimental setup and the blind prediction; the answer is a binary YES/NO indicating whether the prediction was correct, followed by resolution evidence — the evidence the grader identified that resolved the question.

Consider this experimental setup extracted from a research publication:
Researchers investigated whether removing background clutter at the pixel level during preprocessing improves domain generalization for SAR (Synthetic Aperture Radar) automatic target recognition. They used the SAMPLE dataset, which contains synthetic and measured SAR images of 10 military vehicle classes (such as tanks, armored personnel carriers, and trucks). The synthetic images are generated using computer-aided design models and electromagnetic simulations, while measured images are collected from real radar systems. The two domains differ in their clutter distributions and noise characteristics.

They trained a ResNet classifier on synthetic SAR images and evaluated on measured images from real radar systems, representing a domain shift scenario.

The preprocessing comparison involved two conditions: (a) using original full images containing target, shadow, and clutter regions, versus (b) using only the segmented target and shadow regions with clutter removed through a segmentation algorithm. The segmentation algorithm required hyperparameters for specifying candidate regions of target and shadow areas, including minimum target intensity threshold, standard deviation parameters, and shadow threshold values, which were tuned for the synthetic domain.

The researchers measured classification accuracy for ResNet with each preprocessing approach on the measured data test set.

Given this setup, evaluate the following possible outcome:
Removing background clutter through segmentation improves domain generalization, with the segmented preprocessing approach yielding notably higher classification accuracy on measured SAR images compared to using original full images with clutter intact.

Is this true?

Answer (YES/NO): NO